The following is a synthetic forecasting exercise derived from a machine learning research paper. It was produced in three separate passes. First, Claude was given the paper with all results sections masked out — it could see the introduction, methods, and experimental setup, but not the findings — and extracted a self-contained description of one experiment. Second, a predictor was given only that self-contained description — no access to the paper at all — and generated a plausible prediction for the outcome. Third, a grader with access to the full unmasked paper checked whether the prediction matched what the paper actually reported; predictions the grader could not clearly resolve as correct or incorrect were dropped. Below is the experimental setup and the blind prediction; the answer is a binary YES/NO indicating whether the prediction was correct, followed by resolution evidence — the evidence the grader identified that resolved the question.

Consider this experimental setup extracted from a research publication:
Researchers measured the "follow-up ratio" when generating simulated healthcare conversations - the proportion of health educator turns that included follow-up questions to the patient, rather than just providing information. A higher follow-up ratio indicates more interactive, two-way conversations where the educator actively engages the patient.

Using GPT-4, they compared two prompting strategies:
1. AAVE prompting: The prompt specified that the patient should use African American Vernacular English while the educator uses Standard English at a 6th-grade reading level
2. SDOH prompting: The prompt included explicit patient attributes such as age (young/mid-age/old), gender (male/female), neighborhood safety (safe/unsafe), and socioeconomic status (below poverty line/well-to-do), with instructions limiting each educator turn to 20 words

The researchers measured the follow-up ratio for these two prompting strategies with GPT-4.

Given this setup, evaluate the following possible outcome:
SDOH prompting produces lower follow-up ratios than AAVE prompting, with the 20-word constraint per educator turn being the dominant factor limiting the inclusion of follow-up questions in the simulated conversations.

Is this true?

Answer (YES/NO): NO